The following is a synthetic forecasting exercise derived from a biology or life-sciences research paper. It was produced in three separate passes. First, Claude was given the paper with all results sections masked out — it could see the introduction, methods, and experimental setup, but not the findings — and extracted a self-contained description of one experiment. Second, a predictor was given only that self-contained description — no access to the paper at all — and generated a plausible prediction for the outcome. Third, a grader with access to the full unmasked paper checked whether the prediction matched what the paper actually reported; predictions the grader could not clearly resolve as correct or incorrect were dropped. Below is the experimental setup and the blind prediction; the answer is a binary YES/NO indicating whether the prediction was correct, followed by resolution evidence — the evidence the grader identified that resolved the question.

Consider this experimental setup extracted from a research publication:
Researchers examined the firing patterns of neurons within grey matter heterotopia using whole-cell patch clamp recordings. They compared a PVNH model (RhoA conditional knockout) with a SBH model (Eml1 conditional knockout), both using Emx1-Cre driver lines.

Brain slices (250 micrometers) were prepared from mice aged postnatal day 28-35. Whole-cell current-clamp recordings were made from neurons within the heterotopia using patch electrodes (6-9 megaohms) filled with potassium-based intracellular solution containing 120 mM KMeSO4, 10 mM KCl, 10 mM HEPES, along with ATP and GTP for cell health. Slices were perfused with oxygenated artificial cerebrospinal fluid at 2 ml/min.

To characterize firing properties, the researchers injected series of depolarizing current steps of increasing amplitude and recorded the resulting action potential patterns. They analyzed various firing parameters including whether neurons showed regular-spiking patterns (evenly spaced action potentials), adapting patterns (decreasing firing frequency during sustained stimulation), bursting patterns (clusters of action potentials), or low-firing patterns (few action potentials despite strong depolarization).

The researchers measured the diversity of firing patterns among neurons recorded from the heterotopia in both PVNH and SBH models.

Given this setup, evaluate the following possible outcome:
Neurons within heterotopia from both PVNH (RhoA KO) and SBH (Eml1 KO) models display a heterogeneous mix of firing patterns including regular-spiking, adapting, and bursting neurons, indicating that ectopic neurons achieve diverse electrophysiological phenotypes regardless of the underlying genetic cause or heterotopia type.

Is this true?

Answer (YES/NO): NO